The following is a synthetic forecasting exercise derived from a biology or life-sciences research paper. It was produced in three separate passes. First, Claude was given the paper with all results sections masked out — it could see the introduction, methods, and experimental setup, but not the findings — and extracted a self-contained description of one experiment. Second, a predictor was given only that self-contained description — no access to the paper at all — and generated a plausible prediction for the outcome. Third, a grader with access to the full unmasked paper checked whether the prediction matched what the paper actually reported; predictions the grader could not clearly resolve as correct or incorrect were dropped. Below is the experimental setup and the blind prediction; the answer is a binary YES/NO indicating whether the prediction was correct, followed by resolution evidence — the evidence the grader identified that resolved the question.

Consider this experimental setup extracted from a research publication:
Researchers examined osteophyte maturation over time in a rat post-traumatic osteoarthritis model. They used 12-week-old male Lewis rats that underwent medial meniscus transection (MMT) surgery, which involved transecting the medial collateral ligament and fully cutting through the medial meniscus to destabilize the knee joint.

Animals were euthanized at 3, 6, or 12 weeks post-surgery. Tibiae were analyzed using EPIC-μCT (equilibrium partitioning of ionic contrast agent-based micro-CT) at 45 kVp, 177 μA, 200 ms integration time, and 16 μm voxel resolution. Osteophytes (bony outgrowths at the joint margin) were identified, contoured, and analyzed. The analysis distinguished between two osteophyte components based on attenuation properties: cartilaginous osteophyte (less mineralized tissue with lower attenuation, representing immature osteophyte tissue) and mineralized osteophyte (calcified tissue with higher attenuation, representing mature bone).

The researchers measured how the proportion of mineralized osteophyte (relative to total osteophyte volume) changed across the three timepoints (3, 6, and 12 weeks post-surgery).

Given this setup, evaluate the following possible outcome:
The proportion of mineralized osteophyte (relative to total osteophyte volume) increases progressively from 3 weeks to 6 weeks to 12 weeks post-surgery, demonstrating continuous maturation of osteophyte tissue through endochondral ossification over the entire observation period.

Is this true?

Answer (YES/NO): NO